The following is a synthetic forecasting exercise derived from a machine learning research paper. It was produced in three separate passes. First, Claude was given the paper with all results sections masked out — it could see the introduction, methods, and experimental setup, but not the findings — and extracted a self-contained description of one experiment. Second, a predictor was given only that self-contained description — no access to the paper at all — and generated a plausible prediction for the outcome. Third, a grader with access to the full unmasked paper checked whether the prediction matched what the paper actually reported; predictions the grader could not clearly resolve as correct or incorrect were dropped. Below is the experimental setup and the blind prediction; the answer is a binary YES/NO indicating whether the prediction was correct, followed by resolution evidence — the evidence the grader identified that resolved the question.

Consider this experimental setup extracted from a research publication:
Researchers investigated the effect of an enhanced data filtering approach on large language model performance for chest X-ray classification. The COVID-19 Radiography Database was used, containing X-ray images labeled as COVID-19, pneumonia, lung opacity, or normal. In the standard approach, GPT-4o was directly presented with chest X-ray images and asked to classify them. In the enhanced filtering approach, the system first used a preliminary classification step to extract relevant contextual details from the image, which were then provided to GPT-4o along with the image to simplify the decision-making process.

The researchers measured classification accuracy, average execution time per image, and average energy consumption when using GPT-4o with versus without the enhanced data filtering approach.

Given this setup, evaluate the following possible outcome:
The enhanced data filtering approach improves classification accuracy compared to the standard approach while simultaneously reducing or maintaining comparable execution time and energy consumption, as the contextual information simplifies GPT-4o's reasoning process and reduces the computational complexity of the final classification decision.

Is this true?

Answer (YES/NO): YES